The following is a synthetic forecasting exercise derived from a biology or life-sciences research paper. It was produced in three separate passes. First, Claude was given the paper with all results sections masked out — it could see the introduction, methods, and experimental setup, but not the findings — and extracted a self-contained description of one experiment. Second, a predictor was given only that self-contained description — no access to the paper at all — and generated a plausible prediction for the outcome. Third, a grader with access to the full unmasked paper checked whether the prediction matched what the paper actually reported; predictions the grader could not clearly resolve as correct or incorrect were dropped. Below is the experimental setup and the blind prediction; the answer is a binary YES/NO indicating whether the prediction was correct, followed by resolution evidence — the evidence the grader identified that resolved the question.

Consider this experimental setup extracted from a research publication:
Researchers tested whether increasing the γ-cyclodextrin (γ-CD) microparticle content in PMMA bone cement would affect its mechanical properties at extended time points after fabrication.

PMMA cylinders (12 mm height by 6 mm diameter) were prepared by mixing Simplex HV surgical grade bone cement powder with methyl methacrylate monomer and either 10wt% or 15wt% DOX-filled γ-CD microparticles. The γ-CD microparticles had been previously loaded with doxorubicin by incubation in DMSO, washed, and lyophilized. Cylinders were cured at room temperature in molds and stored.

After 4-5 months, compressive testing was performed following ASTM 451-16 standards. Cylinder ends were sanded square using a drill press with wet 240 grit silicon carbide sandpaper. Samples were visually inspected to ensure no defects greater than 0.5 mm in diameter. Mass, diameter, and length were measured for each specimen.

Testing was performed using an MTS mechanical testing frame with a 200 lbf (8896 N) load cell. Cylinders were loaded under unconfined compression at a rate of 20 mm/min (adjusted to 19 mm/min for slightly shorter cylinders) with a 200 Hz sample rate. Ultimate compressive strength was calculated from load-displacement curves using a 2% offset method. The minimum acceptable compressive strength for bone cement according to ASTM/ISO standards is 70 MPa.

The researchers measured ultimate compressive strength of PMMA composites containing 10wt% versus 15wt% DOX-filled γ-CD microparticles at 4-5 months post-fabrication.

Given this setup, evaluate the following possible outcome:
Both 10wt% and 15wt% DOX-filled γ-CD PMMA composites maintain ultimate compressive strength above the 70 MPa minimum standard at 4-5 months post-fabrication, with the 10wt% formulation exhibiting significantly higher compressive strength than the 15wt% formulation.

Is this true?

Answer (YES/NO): NO